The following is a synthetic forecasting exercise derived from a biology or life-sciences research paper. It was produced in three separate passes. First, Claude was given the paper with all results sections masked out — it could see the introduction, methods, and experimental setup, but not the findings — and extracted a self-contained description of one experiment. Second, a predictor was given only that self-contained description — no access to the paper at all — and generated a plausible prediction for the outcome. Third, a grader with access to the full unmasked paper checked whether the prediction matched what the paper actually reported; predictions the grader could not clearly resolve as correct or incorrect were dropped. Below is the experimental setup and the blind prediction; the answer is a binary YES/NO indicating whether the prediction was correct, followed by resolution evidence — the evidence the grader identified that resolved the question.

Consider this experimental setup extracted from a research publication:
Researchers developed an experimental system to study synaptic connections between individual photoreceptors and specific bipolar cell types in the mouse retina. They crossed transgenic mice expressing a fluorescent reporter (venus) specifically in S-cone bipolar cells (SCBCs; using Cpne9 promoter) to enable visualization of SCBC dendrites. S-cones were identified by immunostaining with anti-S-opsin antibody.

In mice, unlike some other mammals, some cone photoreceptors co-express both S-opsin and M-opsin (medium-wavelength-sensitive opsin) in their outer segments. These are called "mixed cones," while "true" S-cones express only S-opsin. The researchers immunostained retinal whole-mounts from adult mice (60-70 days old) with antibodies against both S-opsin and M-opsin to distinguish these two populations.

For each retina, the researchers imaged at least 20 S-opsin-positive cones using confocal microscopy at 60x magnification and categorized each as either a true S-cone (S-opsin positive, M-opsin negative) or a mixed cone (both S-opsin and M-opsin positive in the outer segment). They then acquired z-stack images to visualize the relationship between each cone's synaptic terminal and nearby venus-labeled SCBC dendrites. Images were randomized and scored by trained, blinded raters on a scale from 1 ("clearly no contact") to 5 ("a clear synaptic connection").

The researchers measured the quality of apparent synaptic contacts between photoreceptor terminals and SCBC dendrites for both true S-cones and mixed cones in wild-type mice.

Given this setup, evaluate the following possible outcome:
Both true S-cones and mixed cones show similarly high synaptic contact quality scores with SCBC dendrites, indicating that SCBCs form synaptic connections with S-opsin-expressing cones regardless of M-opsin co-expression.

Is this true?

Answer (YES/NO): NO